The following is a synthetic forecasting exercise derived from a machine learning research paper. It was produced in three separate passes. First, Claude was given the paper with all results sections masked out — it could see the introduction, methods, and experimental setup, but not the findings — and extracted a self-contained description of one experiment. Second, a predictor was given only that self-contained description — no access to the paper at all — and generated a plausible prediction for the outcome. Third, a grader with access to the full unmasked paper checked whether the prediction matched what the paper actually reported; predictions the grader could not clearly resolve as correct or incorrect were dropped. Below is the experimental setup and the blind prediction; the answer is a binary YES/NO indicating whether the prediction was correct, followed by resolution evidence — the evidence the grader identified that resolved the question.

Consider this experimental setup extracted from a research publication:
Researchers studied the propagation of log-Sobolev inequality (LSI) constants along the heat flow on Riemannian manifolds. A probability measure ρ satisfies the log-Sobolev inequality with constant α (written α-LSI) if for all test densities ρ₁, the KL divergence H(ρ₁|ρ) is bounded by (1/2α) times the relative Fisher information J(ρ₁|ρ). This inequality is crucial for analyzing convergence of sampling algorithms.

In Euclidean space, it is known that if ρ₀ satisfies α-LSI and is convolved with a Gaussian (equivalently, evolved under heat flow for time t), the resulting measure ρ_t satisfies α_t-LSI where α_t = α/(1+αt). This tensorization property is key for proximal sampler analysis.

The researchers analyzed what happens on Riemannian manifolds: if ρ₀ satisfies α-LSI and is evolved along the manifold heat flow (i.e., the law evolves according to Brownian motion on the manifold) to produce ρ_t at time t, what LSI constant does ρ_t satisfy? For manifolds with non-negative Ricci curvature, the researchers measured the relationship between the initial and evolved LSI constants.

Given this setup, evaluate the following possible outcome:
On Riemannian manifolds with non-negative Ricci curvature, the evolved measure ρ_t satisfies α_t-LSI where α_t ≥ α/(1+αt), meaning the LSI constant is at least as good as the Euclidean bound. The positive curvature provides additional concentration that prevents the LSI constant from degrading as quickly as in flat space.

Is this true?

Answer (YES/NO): YES